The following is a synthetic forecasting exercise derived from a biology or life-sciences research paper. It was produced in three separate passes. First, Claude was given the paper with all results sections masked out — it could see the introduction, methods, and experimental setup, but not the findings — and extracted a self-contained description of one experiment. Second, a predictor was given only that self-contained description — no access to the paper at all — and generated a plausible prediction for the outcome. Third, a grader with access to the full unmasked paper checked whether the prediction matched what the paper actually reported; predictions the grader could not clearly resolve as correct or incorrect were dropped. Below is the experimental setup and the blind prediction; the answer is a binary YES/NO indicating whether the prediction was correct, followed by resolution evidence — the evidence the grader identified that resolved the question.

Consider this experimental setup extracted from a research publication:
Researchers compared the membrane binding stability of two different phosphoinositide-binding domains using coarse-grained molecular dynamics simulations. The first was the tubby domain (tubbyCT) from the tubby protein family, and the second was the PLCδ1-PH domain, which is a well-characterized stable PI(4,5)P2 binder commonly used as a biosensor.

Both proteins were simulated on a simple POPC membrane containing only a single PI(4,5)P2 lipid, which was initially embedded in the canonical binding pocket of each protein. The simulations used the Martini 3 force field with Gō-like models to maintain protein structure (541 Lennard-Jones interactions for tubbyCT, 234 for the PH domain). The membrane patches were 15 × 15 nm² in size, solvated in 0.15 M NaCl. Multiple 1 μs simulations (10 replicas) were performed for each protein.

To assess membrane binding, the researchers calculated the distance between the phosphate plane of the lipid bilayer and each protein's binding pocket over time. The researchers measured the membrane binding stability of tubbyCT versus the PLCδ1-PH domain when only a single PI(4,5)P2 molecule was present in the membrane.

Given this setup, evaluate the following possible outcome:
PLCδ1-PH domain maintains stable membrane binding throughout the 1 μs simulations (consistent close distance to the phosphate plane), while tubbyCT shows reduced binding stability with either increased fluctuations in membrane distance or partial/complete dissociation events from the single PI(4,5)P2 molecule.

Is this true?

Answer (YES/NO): YES